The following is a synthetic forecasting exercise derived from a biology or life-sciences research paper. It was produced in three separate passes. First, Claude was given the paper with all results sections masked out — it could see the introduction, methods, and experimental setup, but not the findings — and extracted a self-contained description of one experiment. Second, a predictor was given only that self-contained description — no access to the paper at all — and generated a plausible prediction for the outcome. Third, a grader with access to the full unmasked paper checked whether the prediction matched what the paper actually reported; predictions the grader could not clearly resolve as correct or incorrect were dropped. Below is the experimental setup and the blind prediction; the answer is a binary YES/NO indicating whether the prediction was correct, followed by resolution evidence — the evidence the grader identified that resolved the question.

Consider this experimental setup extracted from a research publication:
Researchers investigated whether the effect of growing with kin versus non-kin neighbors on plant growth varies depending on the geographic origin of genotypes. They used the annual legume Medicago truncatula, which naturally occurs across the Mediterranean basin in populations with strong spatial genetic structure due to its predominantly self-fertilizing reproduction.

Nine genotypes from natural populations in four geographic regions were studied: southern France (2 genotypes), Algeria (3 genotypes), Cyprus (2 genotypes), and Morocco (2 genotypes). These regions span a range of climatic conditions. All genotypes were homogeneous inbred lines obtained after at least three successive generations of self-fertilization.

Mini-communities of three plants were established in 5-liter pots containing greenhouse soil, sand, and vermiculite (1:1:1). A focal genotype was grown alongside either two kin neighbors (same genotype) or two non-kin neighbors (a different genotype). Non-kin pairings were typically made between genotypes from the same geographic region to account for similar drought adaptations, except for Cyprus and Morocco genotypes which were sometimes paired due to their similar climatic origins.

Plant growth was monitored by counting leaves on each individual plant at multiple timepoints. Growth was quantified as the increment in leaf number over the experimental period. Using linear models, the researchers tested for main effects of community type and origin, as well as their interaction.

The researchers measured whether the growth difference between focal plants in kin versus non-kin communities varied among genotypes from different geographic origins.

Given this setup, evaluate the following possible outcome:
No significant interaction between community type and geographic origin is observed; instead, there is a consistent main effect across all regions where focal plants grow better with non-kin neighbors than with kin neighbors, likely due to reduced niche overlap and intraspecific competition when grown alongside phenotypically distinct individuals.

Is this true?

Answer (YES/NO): NO